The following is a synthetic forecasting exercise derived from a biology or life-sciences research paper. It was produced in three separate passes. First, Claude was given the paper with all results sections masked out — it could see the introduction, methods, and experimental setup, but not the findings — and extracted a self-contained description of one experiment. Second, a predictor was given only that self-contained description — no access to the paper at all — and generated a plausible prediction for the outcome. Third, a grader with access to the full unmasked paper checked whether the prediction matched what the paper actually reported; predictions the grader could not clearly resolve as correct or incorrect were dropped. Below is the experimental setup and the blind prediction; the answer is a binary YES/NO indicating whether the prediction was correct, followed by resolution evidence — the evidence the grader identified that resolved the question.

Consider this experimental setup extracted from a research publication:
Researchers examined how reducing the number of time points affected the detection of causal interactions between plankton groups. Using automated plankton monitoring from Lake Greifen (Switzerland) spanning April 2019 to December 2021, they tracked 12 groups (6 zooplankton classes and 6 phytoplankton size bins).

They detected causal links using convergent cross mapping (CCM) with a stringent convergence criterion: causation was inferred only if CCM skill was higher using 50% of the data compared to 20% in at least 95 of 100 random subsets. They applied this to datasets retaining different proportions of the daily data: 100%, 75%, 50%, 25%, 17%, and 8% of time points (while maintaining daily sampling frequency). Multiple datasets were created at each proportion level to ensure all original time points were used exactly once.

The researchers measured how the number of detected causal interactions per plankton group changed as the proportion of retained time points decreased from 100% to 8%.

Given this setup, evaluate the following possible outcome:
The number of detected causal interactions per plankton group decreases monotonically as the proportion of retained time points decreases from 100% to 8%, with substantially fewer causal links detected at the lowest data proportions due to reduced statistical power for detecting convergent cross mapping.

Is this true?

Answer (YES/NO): NO